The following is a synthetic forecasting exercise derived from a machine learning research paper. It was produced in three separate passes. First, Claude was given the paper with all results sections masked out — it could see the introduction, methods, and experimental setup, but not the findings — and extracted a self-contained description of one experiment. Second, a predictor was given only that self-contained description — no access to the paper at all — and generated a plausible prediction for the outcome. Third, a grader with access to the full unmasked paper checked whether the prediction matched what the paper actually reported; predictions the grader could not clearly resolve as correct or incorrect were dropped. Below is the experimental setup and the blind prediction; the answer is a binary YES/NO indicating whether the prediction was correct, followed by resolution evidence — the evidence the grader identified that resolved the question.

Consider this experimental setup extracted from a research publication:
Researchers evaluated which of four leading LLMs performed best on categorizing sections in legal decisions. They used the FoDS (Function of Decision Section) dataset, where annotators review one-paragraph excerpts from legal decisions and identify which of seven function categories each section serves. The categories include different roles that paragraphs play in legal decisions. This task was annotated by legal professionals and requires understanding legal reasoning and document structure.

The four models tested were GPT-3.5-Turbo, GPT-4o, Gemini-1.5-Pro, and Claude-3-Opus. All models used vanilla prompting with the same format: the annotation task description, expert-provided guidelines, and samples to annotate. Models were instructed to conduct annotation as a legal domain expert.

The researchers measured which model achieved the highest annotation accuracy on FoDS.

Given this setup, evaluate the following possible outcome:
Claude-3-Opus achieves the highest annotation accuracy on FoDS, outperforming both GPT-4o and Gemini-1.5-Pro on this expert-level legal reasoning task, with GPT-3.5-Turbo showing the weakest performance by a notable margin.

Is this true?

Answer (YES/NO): YES